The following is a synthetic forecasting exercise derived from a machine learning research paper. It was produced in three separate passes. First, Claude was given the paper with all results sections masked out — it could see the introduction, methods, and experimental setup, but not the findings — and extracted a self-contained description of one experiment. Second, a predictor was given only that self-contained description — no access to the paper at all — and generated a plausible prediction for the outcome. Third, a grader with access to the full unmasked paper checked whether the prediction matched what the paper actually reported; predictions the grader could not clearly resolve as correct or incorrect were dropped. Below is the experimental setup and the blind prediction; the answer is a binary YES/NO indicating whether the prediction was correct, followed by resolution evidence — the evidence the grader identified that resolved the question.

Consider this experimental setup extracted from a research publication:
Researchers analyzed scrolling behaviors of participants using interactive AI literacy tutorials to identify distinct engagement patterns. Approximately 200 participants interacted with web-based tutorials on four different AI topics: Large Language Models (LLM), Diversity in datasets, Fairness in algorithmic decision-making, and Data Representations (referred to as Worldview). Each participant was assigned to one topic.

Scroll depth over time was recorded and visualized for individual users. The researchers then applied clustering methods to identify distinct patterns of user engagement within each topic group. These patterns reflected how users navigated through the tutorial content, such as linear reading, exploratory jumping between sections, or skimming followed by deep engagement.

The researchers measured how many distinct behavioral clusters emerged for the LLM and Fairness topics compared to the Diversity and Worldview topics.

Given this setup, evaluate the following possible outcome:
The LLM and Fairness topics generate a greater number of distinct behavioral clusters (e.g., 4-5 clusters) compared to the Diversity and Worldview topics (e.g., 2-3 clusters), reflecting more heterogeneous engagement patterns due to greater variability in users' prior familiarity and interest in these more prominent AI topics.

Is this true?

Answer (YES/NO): NO